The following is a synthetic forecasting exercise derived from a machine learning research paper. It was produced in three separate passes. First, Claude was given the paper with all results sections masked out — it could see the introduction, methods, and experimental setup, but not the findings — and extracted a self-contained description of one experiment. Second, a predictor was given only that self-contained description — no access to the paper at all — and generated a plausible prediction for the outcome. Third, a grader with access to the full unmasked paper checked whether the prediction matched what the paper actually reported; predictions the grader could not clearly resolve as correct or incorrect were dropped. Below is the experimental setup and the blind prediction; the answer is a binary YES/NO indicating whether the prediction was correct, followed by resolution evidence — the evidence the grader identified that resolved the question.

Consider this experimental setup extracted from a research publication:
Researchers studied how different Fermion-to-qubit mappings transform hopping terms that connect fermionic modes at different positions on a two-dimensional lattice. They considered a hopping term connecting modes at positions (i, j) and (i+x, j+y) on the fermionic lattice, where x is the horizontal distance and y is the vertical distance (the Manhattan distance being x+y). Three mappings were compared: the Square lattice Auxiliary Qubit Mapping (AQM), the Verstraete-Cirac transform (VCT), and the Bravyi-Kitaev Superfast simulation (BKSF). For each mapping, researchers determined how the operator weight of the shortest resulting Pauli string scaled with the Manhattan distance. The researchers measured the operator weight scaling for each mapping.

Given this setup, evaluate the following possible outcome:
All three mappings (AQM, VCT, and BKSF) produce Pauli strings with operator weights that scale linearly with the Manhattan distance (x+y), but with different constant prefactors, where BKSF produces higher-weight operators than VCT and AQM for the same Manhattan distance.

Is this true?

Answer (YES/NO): NO